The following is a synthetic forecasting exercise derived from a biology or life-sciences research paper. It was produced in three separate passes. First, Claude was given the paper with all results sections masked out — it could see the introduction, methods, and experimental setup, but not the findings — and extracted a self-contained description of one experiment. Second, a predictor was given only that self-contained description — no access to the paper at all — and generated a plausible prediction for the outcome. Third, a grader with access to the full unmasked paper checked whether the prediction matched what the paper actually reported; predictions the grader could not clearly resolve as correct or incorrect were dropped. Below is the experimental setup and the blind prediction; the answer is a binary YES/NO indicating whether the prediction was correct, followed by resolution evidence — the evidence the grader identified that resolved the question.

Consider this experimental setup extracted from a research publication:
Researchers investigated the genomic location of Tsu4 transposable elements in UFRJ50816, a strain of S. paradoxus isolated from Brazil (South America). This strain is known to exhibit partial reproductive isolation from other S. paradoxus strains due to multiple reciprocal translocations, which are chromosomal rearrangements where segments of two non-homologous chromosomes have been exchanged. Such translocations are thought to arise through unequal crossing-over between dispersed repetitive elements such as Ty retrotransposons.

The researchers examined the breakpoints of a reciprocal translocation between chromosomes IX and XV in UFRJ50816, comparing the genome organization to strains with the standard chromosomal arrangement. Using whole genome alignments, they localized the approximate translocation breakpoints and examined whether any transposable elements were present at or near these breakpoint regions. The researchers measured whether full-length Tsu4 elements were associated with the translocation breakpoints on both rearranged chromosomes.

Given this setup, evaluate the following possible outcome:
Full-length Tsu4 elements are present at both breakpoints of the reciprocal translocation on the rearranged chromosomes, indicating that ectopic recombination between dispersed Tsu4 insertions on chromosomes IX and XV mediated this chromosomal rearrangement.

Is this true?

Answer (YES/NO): YES